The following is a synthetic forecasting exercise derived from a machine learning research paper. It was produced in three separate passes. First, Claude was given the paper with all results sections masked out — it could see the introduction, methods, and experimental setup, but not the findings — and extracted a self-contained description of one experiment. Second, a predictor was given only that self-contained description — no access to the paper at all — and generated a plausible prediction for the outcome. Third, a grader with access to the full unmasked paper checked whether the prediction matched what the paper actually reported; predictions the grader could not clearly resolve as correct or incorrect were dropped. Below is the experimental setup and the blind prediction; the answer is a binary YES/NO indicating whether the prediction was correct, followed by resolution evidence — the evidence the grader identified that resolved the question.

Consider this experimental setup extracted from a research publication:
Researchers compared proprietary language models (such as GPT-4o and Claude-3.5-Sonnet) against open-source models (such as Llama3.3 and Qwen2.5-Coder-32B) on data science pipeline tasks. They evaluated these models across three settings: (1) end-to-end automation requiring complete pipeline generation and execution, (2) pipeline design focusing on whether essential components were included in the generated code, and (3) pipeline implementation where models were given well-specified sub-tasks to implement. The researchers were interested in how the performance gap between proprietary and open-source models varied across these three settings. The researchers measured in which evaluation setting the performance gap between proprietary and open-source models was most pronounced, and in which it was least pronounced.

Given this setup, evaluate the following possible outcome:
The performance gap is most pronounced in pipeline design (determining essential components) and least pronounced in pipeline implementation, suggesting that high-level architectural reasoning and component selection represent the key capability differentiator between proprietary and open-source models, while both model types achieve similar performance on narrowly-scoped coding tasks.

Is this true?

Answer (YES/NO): YES